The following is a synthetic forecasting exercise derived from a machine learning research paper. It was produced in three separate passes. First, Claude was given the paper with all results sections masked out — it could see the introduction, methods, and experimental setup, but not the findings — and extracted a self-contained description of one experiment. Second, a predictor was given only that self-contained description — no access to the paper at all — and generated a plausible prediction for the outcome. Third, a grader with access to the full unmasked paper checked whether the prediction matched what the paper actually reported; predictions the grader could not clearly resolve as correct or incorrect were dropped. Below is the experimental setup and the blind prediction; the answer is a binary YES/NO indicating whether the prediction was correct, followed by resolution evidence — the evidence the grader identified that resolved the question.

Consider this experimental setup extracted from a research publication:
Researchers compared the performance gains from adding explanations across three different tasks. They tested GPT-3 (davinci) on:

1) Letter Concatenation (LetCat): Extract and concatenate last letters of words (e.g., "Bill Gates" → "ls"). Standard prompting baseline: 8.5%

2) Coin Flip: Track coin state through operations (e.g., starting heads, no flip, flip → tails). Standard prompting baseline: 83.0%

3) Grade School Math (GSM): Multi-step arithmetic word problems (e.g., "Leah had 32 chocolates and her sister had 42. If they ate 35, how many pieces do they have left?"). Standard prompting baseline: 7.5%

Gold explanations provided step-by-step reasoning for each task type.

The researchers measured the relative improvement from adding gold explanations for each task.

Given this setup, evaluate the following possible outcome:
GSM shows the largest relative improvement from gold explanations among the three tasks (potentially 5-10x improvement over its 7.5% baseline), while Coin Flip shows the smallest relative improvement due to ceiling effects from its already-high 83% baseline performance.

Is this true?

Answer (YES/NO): NO